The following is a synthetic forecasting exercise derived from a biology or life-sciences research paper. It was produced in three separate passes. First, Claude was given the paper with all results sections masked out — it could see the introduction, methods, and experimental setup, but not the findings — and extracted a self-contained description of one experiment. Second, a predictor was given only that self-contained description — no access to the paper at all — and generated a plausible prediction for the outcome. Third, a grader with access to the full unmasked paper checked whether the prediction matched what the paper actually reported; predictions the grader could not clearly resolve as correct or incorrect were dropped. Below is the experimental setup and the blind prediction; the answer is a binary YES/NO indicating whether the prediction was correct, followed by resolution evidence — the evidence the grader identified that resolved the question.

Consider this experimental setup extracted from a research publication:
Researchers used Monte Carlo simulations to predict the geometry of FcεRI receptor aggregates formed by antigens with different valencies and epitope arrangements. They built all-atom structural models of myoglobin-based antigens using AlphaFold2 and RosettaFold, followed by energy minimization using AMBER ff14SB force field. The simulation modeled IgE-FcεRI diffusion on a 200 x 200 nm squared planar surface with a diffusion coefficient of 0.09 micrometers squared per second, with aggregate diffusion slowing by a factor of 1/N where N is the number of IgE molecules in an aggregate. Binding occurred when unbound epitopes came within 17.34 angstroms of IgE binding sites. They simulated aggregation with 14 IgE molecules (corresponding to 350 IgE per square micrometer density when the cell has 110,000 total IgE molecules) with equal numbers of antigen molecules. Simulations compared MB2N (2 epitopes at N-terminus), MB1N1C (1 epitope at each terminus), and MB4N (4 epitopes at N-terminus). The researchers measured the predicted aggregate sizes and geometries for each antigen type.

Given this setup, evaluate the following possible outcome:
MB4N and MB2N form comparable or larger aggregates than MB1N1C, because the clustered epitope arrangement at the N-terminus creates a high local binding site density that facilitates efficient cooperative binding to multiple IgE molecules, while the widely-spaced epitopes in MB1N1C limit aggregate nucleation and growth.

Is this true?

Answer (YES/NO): YES